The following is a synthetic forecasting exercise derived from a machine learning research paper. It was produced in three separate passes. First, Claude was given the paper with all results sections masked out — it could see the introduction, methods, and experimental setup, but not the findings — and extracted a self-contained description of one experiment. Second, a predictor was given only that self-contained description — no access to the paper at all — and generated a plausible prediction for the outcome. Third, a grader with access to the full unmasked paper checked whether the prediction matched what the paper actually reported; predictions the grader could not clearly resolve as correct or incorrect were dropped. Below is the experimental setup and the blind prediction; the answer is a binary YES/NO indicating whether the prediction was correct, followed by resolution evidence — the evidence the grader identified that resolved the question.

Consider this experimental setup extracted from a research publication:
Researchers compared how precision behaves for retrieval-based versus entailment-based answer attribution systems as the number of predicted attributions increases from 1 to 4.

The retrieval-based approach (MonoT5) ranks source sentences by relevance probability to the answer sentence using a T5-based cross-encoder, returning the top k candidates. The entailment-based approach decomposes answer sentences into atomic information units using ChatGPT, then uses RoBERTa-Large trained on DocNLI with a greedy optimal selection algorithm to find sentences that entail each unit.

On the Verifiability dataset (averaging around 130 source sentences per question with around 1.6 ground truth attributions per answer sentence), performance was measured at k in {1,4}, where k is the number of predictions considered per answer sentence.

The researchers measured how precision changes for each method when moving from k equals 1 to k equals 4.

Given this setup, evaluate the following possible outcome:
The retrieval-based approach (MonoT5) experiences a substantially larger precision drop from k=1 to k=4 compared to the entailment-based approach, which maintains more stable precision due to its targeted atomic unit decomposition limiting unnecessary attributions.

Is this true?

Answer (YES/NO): YES